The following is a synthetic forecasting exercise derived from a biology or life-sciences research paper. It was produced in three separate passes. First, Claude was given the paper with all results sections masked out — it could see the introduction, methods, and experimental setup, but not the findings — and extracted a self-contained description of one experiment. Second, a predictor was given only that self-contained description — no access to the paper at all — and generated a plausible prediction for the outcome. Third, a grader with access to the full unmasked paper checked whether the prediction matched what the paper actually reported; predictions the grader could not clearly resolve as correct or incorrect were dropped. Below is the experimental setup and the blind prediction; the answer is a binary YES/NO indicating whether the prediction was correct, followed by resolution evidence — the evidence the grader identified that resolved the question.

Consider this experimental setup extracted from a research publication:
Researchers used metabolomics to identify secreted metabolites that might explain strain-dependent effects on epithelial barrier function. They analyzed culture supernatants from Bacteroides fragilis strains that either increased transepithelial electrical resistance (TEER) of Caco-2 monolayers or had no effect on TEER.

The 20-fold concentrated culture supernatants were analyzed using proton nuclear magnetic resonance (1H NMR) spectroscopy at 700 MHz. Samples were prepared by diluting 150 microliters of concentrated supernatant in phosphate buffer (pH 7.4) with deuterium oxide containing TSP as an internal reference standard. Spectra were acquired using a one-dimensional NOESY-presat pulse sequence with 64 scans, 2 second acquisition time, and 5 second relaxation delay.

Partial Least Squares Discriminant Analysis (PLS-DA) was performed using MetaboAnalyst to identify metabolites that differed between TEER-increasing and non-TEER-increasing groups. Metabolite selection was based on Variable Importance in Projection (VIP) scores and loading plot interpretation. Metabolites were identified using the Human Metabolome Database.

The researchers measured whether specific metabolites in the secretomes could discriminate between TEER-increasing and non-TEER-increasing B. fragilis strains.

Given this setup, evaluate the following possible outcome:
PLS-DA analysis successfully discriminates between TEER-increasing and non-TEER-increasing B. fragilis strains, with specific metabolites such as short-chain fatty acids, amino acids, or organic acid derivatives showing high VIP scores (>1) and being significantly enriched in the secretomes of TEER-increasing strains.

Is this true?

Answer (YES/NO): NO